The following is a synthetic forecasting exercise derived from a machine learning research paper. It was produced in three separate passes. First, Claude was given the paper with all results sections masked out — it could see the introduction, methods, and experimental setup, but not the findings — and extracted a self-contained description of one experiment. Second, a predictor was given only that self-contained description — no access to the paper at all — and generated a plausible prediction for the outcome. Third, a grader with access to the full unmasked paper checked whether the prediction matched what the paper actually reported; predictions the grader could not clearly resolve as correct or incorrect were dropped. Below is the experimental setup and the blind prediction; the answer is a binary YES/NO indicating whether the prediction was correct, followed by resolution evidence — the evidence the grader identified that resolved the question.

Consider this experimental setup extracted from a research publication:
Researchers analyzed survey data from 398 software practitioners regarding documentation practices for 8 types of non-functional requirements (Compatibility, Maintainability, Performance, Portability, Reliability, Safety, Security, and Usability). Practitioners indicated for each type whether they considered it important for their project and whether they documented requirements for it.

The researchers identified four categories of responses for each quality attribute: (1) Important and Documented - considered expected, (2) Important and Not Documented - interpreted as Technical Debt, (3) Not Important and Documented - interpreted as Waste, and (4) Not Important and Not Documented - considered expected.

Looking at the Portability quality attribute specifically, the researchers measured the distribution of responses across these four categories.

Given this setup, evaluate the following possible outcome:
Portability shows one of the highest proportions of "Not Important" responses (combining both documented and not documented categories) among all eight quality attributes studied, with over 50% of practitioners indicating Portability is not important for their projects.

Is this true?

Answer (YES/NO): YES